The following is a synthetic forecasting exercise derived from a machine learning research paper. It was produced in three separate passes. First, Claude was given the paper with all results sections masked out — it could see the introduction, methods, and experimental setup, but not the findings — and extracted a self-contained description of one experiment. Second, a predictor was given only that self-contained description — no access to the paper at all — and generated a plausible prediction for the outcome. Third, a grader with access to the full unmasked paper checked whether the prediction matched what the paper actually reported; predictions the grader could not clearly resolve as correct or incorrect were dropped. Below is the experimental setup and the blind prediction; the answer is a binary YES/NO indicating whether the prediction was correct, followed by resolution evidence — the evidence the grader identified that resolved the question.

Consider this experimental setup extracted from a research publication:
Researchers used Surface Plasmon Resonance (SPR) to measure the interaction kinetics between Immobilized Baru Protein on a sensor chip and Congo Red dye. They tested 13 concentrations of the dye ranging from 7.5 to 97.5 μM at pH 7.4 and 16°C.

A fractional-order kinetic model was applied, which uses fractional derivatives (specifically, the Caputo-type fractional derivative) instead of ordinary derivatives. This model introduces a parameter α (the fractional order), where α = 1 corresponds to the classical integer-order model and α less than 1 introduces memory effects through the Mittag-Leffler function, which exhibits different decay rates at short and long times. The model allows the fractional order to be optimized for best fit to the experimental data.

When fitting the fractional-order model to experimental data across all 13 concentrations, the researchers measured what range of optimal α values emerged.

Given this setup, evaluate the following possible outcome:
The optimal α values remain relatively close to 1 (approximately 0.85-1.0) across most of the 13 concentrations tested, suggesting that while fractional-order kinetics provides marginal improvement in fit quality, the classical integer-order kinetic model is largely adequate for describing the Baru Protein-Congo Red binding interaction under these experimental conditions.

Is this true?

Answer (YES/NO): NO